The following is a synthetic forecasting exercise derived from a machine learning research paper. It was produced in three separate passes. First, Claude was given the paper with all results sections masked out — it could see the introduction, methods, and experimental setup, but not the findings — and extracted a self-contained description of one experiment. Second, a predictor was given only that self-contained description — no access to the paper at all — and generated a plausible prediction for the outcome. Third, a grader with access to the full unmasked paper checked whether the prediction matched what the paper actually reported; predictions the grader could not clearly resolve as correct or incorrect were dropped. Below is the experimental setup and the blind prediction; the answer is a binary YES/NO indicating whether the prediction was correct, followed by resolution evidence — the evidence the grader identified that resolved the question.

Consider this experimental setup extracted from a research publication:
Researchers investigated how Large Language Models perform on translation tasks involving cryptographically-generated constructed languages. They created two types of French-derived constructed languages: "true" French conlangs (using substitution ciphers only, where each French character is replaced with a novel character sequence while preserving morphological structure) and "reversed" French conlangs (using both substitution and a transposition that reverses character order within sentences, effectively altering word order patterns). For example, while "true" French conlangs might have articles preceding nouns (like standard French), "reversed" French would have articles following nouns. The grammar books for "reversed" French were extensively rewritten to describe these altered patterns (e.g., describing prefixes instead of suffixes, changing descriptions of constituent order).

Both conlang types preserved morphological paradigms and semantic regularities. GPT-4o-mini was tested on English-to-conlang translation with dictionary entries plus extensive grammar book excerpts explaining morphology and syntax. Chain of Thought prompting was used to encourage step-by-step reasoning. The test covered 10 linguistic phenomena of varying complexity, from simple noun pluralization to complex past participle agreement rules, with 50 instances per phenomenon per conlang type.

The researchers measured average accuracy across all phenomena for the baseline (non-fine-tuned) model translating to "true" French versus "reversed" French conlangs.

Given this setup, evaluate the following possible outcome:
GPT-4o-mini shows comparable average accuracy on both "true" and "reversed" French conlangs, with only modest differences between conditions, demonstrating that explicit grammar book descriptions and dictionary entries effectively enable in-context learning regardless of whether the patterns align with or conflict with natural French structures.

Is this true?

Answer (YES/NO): NO